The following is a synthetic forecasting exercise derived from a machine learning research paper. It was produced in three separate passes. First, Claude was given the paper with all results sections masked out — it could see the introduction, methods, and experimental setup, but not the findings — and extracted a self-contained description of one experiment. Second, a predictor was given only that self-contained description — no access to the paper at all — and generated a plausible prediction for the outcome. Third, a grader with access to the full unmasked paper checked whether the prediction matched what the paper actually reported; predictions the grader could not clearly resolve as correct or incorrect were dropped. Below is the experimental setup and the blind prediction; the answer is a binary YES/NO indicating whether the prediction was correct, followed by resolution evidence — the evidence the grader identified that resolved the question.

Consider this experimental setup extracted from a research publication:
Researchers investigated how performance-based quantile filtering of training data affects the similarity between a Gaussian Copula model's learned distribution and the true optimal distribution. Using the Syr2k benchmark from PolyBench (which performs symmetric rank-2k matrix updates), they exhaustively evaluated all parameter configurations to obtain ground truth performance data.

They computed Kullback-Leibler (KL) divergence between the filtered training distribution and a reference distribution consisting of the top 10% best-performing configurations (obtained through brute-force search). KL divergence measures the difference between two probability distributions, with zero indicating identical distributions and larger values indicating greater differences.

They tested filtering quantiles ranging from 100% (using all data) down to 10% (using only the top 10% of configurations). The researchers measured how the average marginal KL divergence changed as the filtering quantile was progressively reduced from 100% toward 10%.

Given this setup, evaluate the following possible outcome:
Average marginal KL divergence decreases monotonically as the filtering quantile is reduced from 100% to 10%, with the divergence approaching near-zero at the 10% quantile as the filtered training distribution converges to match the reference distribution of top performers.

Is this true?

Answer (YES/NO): NO